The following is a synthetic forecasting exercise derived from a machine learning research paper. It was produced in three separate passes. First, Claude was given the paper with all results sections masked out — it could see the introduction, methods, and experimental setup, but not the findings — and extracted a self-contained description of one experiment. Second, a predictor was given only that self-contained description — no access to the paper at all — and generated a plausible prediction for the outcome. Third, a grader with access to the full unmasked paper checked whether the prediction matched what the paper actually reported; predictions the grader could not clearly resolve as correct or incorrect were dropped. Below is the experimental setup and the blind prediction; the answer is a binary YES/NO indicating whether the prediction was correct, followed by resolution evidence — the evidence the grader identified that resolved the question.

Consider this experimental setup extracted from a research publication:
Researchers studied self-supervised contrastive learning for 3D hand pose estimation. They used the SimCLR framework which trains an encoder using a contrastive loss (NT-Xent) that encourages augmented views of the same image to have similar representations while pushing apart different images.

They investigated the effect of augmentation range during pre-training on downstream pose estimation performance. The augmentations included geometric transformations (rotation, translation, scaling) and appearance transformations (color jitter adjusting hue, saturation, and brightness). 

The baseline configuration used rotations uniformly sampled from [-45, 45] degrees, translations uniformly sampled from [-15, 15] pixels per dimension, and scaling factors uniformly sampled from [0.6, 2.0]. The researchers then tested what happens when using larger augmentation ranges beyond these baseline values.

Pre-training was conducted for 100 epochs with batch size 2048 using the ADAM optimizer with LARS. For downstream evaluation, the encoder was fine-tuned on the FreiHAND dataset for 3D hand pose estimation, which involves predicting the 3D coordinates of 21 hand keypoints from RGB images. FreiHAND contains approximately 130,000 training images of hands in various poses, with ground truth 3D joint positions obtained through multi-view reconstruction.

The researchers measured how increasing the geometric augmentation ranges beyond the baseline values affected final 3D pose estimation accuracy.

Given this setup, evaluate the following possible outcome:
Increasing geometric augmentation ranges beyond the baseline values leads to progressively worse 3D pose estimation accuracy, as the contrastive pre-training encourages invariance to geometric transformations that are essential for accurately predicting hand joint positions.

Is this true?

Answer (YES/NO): NO